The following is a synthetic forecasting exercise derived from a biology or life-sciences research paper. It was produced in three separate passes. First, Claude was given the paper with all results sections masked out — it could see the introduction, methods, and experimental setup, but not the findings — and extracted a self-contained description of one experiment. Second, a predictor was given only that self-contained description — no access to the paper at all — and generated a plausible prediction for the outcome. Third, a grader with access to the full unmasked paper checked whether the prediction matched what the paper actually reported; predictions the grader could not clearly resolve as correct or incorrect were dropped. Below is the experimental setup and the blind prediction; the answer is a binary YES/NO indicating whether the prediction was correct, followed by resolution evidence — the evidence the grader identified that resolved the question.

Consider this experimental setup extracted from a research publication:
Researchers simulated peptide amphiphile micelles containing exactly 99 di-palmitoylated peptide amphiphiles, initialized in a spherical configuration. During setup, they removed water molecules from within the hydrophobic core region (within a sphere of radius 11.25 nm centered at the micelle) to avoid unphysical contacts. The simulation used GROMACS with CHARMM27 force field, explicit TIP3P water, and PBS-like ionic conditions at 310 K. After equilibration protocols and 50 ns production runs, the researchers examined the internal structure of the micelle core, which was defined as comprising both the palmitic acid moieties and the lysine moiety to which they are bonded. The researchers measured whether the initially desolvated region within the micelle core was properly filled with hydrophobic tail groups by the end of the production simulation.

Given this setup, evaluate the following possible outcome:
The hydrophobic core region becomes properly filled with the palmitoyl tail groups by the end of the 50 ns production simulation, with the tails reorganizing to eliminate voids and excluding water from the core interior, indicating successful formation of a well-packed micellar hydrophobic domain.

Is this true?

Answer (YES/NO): NO